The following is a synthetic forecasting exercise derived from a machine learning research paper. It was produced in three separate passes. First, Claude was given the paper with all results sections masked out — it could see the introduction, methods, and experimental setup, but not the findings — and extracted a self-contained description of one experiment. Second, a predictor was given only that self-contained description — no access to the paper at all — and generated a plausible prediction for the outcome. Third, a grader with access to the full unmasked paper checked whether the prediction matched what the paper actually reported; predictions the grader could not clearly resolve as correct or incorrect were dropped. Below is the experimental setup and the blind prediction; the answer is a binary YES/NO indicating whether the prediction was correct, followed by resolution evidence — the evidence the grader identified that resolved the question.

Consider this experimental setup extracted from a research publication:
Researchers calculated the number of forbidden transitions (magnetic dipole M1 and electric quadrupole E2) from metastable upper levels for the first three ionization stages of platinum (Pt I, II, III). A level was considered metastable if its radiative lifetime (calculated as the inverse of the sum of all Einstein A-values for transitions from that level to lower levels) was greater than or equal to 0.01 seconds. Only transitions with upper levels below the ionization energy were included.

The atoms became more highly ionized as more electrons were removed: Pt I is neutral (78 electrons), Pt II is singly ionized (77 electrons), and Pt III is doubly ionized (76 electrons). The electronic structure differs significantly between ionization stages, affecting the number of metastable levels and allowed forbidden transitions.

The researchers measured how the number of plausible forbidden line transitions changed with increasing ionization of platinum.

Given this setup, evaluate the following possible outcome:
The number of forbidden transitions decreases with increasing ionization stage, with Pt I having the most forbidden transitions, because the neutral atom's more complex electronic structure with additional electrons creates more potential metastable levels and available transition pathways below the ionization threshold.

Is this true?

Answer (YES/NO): NO